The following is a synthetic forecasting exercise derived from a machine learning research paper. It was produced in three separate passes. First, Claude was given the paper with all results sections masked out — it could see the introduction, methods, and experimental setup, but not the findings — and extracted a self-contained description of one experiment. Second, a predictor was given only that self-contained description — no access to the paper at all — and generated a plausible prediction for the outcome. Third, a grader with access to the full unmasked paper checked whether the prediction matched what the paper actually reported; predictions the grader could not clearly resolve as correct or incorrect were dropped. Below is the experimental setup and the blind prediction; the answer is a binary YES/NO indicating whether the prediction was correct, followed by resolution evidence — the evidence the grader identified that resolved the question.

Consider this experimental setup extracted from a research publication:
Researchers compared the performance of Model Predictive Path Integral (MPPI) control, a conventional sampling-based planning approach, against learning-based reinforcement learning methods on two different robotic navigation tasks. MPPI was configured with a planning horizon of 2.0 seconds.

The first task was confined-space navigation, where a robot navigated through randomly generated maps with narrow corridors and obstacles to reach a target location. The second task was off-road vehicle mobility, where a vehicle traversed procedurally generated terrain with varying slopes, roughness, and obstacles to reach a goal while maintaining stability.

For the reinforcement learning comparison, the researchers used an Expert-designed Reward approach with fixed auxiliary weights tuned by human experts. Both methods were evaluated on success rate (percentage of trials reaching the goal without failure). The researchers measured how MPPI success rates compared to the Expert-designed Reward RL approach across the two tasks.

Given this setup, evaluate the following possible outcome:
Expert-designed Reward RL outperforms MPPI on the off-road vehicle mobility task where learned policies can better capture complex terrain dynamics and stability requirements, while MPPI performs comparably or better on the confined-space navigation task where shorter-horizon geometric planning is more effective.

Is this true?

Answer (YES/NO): NO